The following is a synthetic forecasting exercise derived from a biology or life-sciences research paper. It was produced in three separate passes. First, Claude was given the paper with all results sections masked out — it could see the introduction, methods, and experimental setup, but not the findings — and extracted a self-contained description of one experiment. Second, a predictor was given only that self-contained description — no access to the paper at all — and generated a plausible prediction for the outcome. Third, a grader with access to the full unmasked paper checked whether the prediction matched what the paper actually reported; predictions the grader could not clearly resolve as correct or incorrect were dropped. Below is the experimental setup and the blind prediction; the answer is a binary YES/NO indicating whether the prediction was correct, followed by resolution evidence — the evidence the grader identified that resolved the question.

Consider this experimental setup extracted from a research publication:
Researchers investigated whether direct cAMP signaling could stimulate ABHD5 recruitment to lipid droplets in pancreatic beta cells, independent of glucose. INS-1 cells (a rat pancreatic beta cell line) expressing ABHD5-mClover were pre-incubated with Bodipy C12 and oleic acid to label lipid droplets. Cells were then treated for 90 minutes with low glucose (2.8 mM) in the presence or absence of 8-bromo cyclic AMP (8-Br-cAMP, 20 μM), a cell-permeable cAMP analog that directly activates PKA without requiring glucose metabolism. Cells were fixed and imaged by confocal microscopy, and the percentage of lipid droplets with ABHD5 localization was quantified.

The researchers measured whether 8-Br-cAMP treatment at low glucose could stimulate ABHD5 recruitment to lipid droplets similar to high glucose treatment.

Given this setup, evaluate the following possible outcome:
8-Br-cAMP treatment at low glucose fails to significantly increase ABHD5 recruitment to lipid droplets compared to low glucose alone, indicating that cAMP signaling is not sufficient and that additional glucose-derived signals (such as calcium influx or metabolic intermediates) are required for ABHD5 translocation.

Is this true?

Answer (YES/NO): NO